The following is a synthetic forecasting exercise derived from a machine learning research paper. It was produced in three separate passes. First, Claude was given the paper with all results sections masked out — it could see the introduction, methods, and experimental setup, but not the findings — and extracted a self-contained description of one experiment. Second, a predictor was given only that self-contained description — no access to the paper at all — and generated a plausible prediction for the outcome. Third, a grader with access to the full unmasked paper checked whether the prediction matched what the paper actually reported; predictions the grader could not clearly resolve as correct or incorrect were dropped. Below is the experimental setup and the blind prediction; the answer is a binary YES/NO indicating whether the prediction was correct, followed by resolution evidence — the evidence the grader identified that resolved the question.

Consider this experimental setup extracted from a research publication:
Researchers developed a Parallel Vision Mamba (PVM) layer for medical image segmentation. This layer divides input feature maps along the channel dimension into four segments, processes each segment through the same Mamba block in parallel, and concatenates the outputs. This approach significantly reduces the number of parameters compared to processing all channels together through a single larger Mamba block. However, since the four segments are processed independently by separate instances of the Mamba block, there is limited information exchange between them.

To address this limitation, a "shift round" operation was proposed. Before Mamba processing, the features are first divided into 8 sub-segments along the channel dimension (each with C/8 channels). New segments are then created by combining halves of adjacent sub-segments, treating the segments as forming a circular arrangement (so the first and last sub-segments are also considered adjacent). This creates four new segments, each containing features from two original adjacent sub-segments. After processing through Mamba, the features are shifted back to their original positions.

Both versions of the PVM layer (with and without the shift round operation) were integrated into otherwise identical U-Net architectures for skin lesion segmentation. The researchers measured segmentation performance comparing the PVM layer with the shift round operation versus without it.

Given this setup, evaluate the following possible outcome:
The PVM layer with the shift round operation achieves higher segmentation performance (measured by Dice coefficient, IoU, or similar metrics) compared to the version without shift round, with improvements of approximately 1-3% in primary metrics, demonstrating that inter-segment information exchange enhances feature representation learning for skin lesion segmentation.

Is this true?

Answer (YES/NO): NO